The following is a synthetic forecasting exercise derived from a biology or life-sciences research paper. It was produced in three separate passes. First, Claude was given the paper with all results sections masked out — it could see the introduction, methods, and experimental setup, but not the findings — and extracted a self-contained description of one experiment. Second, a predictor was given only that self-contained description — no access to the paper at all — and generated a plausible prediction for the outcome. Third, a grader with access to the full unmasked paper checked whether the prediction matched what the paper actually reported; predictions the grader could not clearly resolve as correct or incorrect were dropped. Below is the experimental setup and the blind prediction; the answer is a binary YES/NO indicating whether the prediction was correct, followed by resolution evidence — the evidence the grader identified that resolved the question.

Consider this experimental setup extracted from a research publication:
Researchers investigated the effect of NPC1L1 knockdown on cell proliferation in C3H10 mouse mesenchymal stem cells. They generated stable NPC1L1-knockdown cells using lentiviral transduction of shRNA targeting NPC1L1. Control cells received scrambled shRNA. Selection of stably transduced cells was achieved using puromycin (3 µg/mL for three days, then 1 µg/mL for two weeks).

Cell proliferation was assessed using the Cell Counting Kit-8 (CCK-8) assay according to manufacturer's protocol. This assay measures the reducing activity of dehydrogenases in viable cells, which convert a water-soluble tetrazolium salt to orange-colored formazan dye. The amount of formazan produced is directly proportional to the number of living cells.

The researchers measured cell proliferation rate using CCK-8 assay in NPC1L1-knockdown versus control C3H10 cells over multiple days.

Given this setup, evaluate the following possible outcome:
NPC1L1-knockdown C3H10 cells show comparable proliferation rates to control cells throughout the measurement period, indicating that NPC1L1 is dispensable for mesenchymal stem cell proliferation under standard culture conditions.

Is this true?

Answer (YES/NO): NO